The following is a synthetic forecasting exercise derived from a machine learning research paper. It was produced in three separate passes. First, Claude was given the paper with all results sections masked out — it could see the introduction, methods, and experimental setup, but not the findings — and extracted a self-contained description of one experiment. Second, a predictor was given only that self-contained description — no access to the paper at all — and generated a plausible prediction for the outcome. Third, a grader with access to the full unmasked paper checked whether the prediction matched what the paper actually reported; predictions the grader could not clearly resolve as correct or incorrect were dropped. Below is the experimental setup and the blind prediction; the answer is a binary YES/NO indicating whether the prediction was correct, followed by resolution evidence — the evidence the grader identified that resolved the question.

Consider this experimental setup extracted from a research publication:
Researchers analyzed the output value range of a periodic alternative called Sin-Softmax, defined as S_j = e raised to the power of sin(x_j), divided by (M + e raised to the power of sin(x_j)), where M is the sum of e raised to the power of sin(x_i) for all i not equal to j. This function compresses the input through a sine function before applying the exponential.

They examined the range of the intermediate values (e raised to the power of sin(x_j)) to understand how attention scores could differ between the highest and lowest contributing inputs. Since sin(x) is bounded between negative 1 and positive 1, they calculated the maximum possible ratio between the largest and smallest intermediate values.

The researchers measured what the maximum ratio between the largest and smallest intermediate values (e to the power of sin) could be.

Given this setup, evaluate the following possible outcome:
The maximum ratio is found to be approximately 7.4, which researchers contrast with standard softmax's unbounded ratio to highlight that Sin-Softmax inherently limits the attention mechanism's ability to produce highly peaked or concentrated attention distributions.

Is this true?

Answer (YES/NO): NO